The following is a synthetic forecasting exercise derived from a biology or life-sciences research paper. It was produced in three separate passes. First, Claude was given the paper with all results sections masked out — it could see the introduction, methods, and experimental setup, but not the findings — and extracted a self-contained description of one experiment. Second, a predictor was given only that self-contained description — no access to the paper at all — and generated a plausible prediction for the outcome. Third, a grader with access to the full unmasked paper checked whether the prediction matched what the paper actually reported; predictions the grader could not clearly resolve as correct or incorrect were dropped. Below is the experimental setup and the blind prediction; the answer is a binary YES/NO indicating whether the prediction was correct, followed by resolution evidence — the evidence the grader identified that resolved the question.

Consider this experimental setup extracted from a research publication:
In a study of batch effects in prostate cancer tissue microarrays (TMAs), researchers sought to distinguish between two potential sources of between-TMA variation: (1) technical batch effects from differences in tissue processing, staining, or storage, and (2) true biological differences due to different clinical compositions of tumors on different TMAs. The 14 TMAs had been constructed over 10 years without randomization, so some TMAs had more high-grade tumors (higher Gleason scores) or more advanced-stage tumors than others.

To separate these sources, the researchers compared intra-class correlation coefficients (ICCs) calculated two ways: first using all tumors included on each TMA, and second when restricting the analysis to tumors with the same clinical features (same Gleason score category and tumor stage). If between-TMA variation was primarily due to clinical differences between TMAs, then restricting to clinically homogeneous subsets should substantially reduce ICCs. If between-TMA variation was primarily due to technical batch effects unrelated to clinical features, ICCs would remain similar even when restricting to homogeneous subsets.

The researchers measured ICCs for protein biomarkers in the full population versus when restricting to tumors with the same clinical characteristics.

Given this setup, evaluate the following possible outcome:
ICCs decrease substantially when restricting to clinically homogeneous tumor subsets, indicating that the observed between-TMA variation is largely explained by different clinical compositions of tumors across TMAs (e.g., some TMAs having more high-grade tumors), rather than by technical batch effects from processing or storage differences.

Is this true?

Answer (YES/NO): NO